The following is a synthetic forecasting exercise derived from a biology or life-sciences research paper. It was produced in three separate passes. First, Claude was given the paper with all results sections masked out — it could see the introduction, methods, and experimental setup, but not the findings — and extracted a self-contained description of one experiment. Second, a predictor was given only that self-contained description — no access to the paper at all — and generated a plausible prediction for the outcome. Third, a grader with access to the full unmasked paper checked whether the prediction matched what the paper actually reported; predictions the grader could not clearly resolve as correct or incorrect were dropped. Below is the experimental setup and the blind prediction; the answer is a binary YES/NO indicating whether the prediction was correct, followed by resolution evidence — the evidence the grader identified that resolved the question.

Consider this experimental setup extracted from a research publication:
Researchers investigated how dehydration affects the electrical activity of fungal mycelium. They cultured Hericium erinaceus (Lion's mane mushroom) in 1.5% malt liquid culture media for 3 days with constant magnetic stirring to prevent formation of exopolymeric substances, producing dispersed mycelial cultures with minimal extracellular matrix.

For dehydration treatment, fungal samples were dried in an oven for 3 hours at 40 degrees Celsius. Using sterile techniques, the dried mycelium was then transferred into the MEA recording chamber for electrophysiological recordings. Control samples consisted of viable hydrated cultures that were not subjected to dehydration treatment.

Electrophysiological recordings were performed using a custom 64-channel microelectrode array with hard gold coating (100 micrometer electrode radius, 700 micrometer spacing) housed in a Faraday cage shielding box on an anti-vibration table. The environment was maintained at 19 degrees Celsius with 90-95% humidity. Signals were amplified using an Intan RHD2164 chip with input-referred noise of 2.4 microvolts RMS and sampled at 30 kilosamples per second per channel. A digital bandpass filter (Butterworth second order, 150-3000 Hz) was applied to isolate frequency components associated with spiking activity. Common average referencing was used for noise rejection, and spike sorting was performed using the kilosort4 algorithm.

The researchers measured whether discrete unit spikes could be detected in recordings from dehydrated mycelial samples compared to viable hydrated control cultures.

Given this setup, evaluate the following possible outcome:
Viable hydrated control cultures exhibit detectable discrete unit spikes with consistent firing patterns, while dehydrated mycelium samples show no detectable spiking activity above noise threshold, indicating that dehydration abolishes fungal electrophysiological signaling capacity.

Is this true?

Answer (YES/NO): NO